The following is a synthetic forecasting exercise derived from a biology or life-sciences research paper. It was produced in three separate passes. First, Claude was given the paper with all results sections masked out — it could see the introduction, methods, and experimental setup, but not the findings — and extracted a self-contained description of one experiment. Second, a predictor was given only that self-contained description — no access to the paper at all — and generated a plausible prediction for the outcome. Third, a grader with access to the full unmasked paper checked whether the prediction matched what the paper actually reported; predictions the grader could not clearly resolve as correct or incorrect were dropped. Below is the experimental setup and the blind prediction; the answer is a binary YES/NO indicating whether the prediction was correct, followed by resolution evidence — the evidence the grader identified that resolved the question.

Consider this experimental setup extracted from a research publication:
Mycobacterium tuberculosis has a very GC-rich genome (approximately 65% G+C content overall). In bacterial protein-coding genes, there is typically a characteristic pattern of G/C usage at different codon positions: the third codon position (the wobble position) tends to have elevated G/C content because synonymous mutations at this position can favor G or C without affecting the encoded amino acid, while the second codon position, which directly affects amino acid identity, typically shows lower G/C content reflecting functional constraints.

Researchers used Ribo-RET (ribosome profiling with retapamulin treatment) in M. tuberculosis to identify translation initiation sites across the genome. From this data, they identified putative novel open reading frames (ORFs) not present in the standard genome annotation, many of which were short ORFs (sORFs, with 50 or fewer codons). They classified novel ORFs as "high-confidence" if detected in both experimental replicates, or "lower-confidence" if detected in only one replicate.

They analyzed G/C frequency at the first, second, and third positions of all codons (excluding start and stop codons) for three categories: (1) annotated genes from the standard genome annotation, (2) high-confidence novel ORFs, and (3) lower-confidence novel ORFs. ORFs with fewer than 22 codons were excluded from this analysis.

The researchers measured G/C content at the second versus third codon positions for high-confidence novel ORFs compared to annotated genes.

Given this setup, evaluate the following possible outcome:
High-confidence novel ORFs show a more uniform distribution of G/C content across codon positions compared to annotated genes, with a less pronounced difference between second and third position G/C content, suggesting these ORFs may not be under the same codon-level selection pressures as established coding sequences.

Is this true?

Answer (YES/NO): YES